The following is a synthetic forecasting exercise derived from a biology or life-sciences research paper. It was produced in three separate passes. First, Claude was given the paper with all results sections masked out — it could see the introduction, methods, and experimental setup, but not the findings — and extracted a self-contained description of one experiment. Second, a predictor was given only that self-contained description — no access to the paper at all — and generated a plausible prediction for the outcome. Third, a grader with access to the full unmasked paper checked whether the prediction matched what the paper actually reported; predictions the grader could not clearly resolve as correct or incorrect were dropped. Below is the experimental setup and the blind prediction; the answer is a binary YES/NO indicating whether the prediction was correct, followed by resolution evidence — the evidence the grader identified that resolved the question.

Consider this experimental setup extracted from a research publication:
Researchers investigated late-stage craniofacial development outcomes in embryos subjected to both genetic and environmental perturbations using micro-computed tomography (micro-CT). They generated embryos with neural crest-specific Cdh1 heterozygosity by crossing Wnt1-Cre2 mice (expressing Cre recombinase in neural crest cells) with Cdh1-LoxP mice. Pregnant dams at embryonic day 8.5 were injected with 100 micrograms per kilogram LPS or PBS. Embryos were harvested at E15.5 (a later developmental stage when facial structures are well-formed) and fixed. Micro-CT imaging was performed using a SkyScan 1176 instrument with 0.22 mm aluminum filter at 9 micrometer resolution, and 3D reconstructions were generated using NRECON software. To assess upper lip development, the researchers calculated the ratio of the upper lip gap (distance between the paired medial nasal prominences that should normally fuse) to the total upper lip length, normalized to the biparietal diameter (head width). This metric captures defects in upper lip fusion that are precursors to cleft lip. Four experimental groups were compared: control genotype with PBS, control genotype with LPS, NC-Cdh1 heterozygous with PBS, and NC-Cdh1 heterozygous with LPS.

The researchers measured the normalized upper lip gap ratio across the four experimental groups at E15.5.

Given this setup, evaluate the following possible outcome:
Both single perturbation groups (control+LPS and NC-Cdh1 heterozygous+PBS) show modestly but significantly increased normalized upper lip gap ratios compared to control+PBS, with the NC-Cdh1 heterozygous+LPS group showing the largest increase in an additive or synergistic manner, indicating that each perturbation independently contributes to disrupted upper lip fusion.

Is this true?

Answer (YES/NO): NO